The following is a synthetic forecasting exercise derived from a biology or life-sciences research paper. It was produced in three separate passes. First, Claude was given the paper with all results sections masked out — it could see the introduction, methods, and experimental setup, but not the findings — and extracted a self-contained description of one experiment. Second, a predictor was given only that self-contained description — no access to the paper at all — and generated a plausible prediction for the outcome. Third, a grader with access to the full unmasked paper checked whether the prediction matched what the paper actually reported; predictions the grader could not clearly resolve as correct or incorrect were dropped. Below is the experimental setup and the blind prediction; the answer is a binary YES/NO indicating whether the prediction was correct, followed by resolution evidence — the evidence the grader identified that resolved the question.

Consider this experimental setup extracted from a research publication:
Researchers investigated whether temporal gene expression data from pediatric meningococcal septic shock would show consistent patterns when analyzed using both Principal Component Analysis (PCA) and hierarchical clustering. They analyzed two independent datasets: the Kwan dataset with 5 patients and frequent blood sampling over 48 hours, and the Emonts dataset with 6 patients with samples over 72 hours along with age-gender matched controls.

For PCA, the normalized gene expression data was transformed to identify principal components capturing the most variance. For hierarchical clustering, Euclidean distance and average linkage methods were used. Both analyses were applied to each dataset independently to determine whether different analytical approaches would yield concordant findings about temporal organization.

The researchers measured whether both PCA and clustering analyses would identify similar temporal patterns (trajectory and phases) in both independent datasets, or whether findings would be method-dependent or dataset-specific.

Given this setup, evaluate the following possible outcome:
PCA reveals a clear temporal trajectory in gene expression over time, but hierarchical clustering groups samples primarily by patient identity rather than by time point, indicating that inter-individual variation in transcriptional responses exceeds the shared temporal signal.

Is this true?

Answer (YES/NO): NO